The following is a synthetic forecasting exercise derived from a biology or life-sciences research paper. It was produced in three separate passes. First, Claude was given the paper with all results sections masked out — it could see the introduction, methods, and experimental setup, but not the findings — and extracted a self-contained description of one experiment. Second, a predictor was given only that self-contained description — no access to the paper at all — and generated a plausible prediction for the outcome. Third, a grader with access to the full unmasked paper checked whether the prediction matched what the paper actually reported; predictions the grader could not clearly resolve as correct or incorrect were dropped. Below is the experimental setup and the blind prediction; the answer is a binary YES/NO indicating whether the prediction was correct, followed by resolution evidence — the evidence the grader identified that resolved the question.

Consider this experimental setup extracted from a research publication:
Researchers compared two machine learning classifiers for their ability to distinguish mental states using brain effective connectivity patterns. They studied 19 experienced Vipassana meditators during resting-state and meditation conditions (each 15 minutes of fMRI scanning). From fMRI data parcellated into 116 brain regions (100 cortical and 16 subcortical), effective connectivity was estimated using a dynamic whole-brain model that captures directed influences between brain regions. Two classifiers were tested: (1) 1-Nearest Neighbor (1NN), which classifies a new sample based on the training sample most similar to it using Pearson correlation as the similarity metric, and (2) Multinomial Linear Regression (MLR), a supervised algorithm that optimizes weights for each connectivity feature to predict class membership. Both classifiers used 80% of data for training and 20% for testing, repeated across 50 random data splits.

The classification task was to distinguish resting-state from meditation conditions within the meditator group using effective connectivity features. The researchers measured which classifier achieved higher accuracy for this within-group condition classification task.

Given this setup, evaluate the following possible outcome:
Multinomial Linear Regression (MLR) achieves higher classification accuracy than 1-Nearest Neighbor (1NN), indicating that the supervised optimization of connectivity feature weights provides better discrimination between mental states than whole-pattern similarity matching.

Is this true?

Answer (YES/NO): YES